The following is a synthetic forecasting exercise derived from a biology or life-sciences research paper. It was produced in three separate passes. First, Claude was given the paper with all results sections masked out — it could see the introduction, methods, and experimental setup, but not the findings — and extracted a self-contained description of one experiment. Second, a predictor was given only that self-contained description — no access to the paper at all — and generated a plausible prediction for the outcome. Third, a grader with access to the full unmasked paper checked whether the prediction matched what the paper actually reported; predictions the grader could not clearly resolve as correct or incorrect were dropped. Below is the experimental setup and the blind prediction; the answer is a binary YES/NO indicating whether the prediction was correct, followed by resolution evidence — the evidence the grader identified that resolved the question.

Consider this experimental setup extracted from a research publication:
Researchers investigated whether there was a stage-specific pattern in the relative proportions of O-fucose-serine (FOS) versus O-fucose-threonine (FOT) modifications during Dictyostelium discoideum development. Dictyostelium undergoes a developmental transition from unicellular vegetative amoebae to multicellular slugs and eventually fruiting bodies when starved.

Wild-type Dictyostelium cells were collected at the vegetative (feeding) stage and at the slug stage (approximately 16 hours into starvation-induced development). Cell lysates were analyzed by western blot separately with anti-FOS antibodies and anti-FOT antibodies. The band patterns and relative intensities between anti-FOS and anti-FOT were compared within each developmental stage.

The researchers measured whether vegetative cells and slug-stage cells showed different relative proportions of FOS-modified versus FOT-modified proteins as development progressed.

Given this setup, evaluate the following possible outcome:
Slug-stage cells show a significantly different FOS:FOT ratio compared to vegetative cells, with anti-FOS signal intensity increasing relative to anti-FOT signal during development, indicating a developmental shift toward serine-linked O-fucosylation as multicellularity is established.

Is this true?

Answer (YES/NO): YES